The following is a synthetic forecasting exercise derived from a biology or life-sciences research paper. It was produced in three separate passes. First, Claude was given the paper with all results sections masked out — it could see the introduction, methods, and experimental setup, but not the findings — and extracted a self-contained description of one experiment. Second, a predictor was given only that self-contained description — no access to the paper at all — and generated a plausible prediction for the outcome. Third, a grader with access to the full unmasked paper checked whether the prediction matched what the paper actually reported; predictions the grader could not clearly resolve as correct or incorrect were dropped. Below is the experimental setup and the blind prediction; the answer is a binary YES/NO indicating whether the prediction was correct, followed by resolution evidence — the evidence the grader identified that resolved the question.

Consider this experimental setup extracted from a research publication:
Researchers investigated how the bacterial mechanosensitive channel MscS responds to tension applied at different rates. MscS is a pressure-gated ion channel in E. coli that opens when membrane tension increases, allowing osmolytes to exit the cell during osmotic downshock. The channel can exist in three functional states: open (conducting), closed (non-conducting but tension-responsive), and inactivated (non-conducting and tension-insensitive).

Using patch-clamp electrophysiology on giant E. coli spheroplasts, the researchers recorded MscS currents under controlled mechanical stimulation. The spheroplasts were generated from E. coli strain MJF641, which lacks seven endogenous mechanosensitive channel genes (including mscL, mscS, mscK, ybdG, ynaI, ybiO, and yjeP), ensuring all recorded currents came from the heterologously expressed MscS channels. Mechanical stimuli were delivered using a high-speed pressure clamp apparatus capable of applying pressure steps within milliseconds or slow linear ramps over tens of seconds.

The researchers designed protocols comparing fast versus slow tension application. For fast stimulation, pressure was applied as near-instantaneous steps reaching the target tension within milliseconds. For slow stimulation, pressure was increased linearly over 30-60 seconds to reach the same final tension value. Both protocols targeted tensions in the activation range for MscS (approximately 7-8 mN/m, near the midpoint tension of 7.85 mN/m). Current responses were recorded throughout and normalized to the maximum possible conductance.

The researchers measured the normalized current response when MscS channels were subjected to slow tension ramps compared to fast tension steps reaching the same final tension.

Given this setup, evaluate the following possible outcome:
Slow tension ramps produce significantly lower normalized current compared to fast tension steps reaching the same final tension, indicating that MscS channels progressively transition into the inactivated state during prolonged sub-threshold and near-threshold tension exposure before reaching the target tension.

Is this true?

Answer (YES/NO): YES